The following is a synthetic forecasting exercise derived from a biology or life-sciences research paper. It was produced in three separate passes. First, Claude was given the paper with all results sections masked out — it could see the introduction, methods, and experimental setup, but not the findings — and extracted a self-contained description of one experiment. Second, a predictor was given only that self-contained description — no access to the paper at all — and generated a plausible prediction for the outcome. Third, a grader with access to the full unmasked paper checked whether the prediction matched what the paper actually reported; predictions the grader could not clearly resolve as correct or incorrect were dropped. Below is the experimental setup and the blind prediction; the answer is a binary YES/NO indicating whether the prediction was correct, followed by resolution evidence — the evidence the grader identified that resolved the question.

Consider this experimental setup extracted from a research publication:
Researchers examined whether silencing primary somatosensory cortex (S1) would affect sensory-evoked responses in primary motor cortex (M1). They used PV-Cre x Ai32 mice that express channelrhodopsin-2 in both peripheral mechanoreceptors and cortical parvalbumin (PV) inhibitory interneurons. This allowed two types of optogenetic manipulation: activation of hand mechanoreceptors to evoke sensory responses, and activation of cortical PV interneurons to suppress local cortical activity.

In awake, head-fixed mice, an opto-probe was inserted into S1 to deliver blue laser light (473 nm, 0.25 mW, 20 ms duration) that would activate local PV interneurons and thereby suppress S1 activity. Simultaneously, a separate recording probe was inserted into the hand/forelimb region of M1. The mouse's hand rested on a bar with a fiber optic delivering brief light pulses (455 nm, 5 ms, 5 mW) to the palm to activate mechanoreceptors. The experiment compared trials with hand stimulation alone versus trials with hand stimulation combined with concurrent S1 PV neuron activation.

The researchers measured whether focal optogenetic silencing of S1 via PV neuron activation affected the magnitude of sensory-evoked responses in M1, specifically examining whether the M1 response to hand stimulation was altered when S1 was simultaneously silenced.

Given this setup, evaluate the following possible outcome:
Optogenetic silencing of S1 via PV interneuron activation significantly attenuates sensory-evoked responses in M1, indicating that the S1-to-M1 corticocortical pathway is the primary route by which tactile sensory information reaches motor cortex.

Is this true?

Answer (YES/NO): YES